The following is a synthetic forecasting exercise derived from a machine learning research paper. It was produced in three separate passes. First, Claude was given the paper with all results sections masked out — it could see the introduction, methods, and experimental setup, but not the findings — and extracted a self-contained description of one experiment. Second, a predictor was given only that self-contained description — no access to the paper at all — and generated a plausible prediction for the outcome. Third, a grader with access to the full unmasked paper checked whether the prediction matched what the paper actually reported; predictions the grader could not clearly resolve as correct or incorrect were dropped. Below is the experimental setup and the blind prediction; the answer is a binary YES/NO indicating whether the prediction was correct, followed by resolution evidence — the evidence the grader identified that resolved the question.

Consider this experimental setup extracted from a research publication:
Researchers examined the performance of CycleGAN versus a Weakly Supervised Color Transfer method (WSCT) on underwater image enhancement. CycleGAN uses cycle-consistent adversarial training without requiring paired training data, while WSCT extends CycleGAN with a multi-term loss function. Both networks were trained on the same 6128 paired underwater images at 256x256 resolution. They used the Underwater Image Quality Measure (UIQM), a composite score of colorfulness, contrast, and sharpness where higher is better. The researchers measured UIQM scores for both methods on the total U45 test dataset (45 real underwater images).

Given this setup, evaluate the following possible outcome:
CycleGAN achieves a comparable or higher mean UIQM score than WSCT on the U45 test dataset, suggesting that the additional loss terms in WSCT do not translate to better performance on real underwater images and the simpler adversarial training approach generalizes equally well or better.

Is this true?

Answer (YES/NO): YES